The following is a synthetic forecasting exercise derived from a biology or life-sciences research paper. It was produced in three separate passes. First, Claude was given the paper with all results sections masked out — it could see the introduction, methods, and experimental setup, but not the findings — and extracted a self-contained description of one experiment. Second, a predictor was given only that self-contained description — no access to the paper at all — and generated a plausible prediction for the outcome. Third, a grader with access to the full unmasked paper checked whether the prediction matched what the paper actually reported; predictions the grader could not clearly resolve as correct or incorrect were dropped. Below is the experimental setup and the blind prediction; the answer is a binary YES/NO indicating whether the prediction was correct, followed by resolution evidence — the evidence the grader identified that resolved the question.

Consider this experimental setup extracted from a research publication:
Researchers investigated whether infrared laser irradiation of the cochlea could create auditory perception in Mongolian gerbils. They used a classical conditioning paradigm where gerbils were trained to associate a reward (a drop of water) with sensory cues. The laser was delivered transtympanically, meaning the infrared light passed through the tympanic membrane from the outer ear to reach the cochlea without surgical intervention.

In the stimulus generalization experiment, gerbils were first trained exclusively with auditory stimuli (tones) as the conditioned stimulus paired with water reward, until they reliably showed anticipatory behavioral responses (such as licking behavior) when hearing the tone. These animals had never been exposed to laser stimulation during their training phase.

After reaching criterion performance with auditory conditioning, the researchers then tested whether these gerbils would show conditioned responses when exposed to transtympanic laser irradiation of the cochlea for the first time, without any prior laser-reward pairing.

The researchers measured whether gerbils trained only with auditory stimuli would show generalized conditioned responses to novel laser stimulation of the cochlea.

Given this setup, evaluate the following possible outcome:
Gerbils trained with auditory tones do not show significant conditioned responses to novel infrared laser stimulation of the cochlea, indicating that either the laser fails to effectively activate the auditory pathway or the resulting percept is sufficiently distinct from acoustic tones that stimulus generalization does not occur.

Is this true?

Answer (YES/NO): NO